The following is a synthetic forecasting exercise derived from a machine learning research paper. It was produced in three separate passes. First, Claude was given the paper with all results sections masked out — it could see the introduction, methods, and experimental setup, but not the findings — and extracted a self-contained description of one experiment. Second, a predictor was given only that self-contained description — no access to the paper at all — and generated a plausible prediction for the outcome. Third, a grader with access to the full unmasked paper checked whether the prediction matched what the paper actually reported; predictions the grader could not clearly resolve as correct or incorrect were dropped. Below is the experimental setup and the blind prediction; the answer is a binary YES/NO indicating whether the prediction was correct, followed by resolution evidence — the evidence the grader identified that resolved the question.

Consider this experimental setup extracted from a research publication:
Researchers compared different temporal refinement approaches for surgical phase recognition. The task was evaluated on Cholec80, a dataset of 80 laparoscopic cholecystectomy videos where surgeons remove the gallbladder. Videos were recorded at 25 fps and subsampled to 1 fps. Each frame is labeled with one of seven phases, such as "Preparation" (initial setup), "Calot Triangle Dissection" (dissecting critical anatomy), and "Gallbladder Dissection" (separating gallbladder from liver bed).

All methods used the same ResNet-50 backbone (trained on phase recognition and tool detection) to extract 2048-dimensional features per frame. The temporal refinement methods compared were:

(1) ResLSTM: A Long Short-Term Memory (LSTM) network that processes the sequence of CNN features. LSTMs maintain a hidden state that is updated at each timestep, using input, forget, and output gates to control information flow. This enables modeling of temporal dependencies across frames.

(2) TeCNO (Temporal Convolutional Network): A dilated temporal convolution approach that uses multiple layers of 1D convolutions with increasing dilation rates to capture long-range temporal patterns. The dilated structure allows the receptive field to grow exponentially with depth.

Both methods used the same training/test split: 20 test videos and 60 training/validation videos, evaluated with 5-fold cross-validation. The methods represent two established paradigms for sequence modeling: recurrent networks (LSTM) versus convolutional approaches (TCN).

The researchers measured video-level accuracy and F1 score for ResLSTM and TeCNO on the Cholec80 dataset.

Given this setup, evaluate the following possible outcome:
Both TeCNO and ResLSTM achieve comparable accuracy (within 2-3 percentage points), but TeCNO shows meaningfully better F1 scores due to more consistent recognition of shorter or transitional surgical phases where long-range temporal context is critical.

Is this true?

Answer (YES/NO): NO